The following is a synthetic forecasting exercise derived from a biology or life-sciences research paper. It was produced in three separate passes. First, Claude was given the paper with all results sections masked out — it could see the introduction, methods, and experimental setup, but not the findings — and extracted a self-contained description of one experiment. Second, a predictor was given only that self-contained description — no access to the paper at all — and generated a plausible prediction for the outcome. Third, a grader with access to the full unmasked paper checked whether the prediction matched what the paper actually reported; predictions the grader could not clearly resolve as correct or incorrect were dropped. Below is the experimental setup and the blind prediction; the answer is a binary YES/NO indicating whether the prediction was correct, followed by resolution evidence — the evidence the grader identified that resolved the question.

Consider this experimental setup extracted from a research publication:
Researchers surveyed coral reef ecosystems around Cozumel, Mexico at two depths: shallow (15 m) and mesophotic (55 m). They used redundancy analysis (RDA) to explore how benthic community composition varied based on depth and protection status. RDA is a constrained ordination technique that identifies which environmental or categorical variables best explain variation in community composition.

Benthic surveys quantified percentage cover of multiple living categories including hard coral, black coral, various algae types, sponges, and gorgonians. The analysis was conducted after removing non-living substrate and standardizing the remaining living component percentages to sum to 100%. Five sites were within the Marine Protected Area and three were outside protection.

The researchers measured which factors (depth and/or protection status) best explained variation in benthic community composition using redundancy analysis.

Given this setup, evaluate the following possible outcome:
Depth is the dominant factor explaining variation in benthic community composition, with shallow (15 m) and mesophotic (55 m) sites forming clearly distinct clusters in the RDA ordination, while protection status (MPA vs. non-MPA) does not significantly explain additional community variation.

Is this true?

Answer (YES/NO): NO